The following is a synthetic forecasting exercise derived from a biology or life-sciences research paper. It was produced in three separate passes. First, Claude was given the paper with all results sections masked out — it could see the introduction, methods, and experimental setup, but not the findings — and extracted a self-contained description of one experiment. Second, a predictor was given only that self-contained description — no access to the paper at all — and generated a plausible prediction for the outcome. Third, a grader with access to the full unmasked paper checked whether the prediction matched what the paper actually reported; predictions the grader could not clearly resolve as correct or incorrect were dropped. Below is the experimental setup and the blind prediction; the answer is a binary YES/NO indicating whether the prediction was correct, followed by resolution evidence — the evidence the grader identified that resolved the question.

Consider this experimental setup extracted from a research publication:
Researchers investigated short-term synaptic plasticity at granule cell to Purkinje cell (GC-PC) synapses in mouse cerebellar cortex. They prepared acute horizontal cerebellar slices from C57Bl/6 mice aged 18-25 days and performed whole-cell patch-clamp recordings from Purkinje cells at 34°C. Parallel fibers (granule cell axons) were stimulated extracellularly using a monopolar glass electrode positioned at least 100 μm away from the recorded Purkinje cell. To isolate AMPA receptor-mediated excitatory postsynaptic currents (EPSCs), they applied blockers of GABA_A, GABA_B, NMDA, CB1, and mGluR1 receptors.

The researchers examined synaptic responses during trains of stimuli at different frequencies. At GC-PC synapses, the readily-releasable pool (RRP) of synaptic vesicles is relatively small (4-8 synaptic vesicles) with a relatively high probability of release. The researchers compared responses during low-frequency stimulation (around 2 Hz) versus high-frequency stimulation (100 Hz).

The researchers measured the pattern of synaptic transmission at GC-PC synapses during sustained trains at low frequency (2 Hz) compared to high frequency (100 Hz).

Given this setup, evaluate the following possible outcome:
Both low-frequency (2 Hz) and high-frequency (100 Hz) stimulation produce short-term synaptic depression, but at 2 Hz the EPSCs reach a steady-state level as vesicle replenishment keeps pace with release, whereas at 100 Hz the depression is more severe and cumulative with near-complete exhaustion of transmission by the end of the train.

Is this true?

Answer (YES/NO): NO